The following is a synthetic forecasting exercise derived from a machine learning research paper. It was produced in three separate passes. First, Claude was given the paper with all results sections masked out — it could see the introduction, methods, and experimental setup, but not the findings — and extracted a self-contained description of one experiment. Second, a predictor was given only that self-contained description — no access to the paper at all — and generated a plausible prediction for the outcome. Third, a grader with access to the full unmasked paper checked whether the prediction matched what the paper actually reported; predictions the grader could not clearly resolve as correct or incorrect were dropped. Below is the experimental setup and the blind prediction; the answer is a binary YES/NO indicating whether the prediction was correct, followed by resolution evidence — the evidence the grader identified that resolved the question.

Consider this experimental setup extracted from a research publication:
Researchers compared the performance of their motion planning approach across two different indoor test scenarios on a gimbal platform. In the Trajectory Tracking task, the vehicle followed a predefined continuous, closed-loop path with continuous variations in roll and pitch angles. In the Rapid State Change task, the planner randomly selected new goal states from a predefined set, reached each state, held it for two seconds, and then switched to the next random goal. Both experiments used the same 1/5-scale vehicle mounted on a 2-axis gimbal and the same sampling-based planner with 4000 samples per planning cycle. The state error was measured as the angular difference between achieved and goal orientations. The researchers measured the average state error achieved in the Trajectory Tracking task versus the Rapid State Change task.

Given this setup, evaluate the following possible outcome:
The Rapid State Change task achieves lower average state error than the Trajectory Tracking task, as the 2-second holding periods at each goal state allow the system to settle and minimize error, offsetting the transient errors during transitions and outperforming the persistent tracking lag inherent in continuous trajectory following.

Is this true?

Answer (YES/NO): YES